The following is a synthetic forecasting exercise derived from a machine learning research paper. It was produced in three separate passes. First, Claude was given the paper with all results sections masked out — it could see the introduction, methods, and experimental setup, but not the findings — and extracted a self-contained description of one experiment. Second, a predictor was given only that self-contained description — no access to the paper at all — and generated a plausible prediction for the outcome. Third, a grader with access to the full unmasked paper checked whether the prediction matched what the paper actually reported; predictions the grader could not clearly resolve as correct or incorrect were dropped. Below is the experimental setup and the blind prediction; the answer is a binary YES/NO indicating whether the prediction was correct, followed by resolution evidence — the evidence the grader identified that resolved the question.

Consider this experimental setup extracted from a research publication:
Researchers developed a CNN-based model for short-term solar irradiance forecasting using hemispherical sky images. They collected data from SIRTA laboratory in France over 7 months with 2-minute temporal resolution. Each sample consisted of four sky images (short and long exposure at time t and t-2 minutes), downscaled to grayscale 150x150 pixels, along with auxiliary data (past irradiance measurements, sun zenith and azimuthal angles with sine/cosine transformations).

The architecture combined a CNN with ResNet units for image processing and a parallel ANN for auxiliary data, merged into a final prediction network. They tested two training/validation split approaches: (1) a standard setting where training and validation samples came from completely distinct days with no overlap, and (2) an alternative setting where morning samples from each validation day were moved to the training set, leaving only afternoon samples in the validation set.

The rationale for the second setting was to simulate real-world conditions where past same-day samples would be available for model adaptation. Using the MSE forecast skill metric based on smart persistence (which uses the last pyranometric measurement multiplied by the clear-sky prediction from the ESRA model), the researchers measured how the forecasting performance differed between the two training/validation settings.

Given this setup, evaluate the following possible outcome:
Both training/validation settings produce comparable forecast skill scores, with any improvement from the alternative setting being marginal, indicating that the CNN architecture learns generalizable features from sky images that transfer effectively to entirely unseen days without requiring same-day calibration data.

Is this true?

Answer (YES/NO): NO